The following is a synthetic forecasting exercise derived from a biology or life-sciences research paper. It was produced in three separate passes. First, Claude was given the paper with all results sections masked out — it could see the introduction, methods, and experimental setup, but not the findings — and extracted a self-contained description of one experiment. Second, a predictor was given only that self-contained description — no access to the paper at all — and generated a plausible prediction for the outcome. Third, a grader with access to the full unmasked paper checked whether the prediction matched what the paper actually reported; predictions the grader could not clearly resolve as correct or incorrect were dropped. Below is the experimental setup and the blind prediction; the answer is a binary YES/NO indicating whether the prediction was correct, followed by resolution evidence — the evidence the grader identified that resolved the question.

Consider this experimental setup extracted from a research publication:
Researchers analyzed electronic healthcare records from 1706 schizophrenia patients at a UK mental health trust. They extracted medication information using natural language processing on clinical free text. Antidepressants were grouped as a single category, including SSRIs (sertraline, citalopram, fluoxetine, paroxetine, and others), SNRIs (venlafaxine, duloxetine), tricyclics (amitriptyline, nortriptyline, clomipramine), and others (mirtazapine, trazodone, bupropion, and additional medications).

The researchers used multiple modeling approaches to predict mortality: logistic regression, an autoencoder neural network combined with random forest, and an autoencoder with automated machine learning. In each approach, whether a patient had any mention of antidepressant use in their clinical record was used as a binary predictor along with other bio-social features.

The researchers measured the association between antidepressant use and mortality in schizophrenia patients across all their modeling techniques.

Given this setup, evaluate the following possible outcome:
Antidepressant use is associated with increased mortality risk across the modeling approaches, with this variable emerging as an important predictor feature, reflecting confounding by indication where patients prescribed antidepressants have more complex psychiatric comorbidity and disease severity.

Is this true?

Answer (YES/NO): NO